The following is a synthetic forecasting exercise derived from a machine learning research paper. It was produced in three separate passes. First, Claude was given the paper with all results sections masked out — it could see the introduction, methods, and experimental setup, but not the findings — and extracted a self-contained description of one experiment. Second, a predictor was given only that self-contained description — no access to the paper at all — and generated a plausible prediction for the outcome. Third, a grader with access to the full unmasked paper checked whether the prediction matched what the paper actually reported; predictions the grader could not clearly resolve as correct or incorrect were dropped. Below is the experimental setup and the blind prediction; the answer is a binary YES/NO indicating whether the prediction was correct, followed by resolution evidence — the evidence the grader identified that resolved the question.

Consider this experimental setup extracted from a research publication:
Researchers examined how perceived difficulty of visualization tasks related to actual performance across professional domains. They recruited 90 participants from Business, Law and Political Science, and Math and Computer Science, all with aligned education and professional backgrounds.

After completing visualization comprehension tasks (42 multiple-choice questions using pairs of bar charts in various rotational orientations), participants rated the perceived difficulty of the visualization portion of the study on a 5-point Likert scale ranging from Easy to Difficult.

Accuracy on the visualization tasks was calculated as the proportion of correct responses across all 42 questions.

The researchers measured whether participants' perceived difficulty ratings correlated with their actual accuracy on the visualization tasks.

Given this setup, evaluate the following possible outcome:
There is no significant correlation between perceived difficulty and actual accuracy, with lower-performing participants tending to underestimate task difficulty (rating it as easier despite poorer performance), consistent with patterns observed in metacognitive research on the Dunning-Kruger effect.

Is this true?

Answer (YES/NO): NO